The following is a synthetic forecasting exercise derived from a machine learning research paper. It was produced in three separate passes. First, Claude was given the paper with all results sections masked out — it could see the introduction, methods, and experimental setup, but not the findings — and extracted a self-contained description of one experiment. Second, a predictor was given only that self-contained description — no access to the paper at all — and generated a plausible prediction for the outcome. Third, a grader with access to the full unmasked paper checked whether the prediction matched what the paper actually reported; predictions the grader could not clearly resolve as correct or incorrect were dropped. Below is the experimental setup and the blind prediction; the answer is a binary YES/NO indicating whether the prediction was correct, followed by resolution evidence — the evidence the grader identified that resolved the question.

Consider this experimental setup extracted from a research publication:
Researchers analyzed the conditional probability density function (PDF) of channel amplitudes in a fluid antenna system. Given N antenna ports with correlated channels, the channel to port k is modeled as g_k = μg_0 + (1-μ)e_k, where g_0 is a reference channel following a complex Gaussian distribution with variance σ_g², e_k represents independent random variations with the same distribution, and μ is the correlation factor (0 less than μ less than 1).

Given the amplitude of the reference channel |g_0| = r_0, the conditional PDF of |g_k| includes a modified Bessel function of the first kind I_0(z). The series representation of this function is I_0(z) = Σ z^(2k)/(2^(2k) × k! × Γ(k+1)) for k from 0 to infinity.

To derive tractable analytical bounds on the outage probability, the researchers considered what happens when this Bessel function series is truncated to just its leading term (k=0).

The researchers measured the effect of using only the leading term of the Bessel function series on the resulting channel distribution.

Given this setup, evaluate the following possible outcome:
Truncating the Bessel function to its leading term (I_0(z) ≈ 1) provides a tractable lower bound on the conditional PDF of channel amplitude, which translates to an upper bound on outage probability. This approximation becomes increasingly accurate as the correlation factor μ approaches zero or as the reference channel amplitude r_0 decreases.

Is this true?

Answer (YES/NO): NO